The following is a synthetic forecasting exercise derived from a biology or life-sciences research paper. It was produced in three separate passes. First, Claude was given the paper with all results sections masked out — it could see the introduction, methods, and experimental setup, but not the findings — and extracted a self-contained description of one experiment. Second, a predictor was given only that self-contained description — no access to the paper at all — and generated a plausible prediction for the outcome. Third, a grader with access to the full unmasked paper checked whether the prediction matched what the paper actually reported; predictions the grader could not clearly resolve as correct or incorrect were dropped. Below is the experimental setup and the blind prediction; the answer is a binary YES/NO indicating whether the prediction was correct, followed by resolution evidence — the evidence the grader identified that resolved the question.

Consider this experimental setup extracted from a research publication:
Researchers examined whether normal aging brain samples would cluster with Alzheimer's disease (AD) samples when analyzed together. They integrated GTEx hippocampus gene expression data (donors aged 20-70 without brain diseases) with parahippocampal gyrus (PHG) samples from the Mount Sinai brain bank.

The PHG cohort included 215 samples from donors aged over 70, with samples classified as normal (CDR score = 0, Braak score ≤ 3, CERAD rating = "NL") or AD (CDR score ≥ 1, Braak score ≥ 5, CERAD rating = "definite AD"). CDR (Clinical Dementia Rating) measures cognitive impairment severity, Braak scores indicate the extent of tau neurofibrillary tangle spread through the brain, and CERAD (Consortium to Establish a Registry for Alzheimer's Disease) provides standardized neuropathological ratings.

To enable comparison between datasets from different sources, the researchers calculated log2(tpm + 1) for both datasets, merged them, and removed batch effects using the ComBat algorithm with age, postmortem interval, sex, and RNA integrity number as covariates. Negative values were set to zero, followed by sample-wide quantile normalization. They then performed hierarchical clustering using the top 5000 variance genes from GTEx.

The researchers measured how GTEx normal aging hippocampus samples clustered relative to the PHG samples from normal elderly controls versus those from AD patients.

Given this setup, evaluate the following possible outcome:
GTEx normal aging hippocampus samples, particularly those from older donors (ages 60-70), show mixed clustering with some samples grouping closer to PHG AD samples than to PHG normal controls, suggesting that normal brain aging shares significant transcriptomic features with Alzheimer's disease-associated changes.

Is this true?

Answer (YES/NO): NO